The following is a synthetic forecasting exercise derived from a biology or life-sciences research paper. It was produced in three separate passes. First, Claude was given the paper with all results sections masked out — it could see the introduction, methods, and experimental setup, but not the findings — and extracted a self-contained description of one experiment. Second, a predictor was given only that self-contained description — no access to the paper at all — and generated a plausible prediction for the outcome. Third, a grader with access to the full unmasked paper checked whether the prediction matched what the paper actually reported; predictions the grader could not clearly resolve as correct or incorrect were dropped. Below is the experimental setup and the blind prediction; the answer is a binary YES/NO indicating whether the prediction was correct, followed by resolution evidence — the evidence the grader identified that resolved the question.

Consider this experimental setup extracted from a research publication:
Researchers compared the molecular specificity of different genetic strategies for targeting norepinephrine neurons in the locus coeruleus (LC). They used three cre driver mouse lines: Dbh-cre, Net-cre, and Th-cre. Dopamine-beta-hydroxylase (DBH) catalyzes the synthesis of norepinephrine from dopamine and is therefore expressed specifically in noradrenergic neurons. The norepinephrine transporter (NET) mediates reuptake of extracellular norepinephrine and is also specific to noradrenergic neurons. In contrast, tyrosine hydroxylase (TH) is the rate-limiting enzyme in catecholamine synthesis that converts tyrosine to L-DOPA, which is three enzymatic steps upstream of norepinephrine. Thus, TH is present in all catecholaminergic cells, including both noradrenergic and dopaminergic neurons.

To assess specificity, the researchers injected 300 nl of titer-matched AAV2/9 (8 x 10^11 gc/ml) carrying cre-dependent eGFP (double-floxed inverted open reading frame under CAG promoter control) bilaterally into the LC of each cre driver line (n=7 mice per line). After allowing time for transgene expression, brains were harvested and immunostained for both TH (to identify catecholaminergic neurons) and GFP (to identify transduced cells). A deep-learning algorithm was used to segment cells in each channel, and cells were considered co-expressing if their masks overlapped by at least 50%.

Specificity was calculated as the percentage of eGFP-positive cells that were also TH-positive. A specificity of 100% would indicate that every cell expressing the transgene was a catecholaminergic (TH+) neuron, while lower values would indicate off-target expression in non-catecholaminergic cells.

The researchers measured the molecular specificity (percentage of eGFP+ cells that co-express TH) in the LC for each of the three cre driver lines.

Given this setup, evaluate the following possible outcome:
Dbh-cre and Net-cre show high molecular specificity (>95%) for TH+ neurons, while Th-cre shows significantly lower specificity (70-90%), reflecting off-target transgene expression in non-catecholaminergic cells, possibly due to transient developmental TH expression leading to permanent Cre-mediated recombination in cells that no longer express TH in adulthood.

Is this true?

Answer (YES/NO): NO